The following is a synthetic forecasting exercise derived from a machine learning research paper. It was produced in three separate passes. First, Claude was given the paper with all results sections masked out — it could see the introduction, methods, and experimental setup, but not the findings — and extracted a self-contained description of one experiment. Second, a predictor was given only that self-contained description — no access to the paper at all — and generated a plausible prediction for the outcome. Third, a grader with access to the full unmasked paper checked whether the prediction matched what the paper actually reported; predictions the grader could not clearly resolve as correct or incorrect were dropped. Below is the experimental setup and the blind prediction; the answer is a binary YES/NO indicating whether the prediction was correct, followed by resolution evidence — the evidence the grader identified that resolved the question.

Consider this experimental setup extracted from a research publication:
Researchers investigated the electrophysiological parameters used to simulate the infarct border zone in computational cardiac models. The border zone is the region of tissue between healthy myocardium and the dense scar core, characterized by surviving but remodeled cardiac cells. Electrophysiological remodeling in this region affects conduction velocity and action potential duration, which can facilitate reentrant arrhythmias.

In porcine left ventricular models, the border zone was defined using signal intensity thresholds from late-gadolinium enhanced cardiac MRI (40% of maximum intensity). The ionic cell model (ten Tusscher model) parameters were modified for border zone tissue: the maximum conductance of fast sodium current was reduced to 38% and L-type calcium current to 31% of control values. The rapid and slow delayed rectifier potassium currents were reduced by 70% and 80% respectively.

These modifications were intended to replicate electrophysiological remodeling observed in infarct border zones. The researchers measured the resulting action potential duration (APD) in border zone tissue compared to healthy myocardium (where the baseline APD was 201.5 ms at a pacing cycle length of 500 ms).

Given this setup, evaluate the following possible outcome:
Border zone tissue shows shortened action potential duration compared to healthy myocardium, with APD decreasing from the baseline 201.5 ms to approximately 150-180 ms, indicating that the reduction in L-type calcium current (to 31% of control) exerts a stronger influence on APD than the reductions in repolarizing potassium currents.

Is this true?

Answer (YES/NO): NO